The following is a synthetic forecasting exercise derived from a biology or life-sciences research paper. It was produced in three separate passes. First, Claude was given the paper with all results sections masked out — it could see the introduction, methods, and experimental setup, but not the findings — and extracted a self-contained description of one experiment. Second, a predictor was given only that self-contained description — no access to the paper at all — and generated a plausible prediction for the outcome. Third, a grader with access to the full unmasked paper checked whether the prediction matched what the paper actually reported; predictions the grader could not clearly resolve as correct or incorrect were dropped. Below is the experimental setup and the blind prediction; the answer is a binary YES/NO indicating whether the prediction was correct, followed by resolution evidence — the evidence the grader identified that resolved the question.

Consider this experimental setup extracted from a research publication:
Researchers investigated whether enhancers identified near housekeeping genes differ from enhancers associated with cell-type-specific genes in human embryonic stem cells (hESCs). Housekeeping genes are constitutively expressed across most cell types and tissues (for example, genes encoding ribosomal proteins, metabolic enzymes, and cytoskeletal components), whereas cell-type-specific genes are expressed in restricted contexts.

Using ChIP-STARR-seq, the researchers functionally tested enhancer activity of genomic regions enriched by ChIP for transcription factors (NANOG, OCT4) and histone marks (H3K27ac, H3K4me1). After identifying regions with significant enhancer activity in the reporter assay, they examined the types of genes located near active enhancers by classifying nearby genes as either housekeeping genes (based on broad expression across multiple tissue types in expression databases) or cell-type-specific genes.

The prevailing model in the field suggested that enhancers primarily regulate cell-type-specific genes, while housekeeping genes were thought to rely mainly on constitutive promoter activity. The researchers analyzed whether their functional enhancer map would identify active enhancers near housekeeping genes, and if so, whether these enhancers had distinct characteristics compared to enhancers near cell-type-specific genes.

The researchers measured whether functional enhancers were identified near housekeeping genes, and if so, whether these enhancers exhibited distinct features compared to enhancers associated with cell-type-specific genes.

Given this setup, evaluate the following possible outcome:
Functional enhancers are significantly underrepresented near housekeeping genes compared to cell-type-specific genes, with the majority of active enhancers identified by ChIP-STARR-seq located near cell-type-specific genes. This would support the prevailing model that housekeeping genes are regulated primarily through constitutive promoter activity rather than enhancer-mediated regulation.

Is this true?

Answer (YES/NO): NO